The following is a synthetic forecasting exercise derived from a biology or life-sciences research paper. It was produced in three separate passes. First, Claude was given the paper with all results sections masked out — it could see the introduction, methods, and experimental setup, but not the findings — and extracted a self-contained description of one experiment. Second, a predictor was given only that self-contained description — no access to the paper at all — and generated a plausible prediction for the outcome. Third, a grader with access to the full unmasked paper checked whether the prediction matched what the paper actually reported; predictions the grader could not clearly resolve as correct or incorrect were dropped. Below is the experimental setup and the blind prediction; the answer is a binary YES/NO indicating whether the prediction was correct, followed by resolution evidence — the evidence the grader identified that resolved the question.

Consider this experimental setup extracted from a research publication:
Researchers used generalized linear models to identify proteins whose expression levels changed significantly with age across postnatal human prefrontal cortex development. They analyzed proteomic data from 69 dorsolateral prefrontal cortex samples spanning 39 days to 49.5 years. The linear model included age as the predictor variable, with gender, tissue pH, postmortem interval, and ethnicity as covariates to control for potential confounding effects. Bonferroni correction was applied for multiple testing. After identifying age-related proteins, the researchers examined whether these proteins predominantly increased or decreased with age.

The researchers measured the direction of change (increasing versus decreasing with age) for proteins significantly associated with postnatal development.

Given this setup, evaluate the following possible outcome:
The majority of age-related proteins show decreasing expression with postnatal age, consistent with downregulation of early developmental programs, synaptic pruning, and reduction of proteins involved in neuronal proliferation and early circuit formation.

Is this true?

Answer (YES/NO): YES